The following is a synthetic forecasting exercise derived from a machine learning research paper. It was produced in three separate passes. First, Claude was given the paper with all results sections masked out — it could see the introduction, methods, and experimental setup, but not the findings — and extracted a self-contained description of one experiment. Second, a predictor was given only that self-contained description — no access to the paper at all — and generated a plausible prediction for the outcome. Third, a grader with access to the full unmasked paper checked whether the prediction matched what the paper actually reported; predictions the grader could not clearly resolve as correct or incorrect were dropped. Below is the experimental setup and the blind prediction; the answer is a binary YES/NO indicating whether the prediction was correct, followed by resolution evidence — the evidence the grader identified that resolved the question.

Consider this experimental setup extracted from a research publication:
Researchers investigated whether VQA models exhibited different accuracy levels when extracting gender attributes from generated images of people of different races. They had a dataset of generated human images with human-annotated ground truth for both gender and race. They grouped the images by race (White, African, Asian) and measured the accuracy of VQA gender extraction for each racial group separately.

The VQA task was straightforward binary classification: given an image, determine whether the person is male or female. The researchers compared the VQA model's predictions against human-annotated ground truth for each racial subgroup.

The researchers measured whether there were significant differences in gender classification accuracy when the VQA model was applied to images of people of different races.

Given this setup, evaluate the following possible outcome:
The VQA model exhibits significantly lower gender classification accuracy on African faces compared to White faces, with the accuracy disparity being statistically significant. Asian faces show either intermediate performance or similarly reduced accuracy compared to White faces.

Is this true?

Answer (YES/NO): NO